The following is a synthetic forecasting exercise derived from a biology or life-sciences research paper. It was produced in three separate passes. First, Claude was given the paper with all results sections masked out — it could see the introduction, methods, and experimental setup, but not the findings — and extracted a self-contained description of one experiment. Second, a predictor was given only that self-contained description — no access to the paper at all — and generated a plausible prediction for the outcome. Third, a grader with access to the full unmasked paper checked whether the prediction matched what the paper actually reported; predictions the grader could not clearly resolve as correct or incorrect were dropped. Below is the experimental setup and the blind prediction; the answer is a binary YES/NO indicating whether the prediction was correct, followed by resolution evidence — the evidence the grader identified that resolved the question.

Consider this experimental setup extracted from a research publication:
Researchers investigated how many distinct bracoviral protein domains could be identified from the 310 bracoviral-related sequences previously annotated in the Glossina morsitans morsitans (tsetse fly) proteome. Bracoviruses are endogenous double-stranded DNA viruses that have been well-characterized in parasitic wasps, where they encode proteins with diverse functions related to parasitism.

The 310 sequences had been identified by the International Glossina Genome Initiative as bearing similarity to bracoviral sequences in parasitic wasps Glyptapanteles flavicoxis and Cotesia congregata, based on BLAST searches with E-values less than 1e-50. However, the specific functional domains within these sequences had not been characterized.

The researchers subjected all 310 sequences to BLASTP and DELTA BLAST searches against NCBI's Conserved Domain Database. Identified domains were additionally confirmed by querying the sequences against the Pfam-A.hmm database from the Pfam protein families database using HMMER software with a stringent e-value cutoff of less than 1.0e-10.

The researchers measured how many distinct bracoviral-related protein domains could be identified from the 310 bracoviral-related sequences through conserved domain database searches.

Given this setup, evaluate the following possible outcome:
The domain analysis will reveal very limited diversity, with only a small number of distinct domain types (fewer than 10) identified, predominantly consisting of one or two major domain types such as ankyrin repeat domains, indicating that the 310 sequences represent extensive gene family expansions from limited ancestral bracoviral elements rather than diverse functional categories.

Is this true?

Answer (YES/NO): NO